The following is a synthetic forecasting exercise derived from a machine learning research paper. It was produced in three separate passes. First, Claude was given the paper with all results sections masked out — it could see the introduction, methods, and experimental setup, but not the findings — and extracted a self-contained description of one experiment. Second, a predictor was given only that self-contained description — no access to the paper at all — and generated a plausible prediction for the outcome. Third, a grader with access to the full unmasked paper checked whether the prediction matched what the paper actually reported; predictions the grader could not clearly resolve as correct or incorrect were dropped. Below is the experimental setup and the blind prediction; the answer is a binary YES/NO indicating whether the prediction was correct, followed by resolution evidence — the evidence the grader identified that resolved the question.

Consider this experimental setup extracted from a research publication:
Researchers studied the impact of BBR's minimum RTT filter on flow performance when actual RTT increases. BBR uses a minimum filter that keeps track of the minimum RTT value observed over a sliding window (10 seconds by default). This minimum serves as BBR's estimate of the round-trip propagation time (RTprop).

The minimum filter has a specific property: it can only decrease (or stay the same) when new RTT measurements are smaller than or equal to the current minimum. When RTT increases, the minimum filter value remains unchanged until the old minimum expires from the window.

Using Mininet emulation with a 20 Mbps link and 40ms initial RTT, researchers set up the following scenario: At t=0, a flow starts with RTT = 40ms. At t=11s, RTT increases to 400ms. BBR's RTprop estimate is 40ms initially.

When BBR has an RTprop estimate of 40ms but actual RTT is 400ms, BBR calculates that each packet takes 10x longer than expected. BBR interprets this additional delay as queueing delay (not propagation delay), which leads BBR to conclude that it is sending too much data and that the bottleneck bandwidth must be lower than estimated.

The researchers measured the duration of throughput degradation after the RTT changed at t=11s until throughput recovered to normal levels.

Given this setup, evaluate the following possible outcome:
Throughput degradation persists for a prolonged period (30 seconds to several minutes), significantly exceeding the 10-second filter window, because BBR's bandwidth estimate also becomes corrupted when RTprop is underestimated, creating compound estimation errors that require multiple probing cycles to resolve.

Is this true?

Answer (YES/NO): NO